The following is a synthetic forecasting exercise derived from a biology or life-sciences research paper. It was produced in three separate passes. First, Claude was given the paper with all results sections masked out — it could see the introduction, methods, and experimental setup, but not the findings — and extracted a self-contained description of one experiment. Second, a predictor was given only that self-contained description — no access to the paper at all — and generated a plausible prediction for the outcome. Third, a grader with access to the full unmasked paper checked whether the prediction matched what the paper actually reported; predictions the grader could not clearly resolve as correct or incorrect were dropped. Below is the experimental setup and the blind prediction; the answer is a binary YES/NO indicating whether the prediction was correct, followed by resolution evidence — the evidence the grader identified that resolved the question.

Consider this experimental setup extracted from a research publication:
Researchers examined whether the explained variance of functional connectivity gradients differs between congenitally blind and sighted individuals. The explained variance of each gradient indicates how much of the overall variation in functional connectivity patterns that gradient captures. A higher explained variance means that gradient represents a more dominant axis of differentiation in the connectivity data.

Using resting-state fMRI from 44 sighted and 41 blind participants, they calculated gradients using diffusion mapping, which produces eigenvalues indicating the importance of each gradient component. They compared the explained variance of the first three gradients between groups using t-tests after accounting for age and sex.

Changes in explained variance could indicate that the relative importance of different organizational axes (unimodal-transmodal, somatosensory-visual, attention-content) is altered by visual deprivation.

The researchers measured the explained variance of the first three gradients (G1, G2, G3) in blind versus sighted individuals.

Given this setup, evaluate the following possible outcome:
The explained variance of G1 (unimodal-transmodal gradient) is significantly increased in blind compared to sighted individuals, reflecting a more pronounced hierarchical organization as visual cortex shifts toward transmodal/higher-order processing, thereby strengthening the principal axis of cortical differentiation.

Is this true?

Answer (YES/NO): NO